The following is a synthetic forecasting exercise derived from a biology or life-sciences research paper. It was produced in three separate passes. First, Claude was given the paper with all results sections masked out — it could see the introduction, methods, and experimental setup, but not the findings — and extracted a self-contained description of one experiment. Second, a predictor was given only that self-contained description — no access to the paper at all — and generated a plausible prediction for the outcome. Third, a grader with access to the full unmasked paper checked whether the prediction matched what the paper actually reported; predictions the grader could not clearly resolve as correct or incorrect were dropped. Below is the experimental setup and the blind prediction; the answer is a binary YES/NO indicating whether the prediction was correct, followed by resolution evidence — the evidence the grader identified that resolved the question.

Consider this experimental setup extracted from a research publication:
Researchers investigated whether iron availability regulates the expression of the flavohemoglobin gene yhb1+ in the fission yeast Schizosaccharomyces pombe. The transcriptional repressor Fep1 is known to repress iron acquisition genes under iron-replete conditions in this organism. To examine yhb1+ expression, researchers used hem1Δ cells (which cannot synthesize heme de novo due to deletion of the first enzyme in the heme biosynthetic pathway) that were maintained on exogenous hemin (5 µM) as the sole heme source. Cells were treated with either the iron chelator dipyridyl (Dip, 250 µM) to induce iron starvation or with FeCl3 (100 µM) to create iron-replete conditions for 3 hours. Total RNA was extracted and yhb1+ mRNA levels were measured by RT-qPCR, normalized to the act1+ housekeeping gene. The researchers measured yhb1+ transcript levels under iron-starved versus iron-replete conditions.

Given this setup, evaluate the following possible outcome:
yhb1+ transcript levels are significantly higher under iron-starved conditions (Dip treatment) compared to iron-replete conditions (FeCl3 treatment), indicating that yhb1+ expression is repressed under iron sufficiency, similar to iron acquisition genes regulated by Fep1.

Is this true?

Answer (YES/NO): YES